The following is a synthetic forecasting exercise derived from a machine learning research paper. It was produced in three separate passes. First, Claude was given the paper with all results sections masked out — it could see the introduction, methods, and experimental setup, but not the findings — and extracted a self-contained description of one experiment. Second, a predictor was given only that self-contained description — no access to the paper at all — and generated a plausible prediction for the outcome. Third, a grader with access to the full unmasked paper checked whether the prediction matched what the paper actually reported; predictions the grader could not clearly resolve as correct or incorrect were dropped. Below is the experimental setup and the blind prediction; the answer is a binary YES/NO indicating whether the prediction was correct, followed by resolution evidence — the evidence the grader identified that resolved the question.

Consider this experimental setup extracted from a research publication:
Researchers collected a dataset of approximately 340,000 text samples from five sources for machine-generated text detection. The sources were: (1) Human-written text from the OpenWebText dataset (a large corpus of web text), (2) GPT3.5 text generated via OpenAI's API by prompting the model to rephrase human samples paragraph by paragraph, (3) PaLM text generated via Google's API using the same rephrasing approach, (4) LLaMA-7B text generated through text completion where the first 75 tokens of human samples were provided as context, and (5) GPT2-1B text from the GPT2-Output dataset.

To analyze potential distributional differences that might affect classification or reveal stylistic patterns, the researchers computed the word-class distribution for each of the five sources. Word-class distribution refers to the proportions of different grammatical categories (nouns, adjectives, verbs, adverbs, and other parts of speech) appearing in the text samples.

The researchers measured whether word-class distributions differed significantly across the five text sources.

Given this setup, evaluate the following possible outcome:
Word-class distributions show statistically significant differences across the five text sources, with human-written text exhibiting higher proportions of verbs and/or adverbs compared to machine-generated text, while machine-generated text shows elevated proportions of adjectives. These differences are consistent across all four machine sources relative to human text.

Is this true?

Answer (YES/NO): NO